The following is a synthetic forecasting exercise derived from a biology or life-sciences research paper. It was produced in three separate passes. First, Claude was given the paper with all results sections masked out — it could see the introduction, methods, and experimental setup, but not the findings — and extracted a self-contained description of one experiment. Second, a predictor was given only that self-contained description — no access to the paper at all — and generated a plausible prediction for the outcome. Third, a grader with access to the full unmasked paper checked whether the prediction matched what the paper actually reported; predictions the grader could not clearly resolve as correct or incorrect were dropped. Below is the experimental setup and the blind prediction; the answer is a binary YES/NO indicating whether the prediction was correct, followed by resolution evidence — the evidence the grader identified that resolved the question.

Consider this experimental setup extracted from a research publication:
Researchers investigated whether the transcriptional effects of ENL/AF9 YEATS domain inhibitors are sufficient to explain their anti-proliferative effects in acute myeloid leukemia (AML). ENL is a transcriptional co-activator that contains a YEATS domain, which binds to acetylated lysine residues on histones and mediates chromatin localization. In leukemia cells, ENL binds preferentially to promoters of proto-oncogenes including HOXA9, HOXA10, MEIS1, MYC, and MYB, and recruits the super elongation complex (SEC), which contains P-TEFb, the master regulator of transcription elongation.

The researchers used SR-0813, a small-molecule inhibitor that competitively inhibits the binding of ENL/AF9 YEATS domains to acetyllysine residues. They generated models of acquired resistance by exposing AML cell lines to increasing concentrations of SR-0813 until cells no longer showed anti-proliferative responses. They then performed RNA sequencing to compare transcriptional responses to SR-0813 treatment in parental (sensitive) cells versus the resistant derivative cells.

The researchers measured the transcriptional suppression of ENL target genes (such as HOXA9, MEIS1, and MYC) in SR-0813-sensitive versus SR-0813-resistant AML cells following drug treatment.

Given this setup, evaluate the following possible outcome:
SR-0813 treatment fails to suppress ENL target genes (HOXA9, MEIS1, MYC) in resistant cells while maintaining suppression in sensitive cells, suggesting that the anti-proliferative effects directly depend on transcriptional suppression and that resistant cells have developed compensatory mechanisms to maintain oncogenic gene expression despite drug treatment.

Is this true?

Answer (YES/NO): NO